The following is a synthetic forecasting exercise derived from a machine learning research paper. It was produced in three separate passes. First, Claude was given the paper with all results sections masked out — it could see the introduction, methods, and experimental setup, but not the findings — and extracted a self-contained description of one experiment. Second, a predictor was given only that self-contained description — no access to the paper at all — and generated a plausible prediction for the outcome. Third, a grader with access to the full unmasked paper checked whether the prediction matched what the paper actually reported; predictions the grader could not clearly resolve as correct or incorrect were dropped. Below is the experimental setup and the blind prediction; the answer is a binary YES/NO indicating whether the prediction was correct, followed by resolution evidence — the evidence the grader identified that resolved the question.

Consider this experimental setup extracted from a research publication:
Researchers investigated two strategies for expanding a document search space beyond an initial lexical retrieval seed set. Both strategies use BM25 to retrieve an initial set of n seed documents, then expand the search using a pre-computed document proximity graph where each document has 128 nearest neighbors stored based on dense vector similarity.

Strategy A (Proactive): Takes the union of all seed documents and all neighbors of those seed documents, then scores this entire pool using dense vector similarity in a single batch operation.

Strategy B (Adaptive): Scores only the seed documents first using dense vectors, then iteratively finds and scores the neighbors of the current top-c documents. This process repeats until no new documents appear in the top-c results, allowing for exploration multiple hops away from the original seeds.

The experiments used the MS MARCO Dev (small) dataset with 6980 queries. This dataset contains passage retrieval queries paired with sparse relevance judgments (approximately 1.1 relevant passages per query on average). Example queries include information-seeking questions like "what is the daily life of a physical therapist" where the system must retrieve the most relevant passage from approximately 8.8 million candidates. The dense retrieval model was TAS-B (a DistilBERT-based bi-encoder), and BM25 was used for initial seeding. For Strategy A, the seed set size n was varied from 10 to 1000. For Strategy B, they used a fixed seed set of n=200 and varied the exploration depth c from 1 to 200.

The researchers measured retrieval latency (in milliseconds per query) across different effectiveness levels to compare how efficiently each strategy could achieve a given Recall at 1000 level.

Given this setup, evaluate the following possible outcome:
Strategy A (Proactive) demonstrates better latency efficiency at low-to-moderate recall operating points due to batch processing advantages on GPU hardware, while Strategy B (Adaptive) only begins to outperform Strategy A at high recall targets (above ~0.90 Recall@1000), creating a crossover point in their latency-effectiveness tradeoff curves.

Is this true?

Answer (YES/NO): NO